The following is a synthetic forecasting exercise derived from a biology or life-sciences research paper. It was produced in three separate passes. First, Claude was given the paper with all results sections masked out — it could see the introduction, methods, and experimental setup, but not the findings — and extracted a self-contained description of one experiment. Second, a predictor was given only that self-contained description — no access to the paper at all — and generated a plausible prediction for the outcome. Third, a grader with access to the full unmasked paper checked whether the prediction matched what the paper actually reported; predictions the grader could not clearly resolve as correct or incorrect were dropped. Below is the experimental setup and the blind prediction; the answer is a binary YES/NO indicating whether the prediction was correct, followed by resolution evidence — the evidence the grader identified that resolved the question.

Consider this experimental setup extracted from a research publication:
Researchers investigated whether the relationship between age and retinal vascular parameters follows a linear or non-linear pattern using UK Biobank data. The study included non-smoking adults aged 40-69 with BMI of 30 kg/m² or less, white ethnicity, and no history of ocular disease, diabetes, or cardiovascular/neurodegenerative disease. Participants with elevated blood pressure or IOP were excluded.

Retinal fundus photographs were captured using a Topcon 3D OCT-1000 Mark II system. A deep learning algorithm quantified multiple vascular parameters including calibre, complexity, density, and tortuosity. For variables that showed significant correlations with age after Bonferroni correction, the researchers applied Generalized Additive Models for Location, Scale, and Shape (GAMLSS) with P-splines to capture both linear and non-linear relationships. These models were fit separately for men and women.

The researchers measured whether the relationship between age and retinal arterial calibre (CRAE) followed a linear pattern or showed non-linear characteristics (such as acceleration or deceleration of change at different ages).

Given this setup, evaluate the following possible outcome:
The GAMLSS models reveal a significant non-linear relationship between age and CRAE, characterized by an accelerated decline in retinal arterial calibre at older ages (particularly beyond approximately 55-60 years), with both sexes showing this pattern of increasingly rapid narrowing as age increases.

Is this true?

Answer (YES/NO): NO